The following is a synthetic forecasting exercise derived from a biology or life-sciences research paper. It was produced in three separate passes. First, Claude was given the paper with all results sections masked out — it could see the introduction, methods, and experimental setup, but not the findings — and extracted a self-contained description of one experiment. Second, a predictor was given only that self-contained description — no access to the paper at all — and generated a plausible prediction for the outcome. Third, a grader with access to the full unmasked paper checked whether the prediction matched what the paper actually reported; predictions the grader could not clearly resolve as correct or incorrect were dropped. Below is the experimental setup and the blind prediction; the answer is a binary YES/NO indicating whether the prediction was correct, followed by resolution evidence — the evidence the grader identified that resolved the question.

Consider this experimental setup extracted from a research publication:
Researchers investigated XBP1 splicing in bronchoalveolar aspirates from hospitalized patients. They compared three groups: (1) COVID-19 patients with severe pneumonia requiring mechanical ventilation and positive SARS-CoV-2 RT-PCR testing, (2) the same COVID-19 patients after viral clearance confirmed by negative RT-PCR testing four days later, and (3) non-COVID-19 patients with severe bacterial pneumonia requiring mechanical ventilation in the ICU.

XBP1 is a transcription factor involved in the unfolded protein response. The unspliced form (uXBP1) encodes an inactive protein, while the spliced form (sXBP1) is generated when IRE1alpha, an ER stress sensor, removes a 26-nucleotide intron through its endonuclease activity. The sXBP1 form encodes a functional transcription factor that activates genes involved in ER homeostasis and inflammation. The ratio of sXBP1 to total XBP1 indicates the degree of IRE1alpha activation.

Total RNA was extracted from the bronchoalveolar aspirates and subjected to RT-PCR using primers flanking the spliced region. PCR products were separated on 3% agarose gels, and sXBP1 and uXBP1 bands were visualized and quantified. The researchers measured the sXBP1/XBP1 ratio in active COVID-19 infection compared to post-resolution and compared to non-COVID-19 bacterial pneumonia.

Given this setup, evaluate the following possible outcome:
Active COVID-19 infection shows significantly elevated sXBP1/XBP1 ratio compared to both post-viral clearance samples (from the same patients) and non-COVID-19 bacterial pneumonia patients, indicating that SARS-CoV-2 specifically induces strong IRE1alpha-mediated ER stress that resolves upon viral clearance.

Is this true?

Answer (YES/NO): YES